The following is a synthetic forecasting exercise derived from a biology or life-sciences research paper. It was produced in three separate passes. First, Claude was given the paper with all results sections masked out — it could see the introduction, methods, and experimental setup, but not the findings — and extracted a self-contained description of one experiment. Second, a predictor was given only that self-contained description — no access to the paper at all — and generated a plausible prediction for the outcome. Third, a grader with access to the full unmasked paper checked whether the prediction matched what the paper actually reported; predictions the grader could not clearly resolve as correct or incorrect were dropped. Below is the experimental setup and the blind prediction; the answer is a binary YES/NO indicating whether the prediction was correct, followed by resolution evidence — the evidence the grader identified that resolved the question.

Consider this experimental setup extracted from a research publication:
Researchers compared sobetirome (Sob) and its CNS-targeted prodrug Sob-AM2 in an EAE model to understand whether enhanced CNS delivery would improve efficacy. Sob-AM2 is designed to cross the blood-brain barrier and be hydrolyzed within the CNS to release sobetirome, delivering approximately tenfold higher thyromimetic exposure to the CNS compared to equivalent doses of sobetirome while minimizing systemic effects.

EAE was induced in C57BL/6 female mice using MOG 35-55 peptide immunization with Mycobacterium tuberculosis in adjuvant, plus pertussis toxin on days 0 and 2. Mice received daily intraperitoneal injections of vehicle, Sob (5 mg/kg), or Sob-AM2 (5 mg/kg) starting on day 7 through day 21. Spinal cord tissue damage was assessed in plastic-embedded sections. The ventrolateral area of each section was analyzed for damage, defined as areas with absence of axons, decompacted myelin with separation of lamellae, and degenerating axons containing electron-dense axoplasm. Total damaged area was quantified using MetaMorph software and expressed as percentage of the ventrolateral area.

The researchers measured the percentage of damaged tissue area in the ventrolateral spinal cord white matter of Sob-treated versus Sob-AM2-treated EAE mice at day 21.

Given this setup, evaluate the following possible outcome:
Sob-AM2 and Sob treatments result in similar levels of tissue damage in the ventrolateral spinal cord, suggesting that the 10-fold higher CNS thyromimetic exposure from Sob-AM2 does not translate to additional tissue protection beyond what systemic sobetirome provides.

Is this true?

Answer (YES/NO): NO